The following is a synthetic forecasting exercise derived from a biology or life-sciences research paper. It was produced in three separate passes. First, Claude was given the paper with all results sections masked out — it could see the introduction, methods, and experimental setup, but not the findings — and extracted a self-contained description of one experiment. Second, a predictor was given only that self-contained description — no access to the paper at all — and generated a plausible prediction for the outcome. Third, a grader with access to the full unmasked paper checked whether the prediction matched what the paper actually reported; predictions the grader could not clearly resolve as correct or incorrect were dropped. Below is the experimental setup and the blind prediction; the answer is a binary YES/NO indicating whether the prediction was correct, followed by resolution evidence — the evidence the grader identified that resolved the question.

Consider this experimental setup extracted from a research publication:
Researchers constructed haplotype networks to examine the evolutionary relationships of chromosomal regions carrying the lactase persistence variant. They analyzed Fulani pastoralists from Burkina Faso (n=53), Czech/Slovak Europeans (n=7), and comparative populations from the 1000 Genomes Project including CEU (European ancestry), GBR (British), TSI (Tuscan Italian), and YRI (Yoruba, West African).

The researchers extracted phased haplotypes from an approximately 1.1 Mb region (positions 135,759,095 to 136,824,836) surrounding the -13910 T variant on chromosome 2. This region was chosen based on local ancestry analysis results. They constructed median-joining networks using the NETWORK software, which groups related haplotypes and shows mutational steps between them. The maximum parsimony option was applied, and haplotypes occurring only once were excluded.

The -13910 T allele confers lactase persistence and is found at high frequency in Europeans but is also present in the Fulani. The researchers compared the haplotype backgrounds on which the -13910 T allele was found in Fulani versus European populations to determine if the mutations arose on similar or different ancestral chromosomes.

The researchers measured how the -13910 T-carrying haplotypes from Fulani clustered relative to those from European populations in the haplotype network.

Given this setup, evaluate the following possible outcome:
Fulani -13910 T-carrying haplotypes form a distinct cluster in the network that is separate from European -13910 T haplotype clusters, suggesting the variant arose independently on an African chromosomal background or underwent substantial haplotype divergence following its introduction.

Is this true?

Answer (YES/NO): NO